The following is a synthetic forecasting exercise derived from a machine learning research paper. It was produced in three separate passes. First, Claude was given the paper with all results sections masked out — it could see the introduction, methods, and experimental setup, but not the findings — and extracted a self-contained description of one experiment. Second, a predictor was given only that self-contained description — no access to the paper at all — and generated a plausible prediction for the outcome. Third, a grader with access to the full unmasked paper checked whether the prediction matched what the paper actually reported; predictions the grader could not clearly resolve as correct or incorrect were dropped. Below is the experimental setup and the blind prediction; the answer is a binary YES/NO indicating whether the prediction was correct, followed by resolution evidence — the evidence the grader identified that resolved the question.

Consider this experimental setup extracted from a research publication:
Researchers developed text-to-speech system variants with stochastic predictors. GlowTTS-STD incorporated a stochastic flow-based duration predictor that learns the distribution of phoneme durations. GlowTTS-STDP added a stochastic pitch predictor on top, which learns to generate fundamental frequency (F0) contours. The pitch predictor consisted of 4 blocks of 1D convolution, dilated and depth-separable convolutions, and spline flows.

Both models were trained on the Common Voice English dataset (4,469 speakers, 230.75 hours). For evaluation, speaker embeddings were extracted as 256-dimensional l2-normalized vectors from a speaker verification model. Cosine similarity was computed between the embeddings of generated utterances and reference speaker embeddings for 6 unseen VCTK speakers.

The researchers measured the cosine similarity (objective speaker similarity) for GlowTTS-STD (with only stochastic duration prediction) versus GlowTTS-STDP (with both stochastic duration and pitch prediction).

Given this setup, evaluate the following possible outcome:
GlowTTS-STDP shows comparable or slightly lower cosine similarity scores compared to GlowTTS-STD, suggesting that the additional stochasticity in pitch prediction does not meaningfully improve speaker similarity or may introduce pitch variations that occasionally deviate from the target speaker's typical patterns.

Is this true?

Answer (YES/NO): YES